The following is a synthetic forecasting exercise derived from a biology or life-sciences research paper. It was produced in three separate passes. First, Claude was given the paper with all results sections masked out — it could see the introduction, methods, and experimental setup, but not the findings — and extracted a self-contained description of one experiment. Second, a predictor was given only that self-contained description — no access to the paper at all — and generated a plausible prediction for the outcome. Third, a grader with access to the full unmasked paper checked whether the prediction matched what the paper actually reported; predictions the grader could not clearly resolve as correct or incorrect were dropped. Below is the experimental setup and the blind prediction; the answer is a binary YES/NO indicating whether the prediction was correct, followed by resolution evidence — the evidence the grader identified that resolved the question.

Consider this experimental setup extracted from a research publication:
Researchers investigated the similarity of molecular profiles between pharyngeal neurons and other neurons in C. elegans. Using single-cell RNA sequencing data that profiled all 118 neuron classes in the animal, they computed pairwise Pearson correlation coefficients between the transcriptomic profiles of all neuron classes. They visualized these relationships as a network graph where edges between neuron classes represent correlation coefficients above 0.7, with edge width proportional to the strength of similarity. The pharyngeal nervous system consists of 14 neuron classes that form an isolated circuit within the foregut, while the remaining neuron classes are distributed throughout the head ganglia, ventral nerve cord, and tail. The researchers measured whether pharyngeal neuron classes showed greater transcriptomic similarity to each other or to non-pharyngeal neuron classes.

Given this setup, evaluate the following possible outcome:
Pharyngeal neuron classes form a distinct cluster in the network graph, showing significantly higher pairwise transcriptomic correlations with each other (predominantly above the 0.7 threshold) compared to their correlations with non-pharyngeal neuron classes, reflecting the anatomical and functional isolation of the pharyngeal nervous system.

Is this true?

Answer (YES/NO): YES